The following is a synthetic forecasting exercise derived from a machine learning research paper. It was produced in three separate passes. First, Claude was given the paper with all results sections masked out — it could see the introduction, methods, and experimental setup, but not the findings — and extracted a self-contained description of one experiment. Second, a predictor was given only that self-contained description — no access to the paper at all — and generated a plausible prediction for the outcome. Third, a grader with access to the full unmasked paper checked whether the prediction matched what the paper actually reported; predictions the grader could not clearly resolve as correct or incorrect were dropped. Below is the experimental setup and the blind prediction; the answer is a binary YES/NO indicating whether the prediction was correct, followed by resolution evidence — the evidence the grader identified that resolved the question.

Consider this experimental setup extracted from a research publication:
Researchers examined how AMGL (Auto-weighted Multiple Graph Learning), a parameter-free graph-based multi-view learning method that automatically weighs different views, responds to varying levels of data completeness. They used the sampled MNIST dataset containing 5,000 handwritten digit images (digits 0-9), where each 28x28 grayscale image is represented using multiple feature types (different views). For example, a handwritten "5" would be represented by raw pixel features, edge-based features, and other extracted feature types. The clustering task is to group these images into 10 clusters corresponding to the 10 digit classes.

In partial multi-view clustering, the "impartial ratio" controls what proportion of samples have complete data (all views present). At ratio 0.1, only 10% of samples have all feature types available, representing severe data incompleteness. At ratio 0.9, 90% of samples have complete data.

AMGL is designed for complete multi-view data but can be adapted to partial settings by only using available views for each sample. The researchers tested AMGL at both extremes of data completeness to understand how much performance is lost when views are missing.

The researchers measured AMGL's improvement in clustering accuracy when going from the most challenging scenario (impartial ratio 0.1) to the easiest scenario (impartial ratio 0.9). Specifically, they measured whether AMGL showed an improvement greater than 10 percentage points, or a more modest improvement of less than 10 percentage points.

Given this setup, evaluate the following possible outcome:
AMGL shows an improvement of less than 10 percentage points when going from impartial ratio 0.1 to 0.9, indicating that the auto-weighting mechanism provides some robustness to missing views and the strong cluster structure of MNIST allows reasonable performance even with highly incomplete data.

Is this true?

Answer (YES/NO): NO